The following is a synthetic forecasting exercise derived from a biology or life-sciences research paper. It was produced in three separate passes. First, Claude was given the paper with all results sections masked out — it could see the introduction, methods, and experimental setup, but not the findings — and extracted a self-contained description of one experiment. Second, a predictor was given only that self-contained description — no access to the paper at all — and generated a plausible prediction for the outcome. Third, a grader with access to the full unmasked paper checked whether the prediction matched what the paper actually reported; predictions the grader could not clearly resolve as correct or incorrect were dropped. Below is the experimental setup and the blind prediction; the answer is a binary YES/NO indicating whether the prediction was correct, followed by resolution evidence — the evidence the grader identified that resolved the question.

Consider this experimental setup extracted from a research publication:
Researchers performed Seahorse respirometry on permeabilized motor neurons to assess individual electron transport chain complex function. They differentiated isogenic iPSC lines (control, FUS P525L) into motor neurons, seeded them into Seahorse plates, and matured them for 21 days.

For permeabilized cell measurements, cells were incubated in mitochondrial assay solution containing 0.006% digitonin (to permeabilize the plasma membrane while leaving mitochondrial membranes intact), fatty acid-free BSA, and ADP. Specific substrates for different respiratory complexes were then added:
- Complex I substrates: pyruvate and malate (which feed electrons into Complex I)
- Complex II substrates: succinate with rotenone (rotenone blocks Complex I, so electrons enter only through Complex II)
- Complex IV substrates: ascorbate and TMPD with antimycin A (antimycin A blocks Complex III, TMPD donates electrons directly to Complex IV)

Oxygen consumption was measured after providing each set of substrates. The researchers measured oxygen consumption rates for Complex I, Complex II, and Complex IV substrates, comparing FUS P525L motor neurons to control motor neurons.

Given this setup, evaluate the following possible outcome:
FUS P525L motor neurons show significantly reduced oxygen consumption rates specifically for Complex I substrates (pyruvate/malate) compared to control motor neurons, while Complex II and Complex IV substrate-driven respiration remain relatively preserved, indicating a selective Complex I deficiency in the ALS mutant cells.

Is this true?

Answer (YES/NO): NO